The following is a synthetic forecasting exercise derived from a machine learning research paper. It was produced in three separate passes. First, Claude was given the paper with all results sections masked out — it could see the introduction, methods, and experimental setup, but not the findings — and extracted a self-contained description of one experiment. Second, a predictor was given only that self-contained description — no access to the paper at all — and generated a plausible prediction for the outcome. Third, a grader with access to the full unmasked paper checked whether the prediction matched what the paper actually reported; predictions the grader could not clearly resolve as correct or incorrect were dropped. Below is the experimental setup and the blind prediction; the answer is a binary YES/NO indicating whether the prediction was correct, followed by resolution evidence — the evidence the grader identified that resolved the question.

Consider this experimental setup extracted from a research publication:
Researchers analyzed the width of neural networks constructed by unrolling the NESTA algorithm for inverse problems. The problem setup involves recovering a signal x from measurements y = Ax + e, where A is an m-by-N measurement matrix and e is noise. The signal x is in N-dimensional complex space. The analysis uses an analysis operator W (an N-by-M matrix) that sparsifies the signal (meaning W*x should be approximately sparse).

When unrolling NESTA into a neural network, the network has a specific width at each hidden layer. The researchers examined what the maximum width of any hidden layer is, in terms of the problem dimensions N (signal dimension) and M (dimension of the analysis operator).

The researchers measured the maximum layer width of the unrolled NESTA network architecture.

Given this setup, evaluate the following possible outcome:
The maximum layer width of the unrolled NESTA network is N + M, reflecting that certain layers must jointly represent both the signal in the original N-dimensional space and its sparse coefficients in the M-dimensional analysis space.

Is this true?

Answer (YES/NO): NO